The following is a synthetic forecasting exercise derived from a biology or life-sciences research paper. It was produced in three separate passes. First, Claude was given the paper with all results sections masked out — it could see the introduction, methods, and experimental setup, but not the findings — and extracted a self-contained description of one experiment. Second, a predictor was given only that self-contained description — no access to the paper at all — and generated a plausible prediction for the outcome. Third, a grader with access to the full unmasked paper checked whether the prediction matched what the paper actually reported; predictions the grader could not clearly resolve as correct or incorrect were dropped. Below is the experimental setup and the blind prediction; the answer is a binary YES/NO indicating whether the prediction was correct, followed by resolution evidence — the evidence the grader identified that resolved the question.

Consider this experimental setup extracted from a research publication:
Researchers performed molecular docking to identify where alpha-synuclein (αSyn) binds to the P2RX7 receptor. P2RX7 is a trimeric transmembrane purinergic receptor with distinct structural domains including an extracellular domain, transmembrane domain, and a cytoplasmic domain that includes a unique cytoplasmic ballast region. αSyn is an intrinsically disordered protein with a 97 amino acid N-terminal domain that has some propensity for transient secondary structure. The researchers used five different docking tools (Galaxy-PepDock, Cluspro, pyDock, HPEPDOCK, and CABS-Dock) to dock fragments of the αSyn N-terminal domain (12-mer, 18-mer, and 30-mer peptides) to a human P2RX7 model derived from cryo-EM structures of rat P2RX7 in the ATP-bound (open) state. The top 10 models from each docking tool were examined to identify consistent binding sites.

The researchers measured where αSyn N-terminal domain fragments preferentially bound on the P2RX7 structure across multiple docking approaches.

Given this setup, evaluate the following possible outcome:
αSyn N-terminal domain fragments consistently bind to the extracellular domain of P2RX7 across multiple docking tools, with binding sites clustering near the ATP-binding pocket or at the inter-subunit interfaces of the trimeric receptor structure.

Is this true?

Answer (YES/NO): NO